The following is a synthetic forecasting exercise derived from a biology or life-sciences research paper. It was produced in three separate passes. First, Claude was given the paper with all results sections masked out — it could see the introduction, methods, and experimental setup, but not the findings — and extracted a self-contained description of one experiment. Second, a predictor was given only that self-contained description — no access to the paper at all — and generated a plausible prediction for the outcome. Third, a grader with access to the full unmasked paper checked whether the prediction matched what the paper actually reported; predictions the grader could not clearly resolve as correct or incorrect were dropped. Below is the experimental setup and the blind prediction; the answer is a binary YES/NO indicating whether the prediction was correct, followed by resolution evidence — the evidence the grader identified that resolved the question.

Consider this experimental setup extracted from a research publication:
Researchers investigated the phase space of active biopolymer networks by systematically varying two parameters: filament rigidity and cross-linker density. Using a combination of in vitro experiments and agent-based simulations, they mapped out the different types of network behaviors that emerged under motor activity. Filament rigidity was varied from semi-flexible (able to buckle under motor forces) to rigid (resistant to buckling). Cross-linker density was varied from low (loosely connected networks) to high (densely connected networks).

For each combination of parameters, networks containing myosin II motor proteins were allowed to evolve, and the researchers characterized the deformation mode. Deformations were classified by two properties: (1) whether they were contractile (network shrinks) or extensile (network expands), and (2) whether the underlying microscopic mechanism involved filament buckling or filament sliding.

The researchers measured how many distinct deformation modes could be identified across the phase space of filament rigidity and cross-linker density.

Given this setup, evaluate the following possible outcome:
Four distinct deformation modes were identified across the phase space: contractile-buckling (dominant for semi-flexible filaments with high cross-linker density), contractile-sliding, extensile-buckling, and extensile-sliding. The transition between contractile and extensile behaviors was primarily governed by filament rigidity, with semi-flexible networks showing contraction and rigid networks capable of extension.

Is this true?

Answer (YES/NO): NO